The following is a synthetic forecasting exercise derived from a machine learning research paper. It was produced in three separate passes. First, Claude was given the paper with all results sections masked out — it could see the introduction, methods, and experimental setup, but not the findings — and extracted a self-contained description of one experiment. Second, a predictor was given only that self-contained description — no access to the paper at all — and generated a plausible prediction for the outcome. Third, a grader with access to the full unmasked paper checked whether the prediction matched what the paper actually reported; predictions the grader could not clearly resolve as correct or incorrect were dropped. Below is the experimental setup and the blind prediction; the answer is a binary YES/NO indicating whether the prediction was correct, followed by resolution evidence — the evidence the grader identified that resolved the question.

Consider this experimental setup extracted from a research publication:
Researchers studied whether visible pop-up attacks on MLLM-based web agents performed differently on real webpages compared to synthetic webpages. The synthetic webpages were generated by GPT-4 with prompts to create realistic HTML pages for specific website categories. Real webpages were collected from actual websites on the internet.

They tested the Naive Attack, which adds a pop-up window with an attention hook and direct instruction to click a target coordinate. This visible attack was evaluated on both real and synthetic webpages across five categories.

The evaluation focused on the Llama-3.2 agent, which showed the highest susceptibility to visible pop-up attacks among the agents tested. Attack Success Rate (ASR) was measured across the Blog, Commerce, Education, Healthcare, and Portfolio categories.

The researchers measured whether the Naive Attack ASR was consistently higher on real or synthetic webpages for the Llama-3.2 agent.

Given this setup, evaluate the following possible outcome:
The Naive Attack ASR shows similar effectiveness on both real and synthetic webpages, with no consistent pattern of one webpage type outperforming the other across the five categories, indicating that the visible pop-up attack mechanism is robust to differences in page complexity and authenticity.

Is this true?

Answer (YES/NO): YES